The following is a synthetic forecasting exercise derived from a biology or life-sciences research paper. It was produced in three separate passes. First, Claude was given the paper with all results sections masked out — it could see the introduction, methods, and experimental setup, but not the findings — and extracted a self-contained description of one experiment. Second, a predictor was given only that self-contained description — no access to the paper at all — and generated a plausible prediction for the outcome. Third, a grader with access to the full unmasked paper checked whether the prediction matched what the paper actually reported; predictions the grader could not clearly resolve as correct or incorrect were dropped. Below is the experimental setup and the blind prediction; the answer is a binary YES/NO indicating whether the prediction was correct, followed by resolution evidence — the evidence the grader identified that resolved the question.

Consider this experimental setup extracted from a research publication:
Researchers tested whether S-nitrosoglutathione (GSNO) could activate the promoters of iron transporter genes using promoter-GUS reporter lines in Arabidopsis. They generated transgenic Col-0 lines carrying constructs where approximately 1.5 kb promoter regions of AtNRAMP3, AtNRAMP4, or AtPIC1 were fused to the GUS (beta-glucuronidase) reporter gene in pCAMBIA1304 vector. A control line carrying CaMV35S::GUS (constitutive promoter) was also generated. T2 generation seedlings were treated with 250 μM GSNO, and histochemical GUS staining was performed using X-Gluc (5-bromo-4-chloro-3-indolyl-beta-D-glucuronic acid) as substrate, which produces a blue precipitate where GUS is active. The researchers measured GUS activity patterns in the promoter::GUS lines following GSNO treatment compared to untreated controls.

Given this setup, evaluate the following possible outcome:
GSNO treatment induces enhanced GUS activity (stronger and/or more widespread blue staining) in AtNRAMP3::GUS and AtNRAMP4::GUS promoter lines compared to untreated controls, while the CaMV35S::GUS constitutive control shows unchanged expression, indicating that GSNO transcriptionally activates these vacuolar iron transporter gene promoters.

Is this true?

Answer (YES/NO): YES